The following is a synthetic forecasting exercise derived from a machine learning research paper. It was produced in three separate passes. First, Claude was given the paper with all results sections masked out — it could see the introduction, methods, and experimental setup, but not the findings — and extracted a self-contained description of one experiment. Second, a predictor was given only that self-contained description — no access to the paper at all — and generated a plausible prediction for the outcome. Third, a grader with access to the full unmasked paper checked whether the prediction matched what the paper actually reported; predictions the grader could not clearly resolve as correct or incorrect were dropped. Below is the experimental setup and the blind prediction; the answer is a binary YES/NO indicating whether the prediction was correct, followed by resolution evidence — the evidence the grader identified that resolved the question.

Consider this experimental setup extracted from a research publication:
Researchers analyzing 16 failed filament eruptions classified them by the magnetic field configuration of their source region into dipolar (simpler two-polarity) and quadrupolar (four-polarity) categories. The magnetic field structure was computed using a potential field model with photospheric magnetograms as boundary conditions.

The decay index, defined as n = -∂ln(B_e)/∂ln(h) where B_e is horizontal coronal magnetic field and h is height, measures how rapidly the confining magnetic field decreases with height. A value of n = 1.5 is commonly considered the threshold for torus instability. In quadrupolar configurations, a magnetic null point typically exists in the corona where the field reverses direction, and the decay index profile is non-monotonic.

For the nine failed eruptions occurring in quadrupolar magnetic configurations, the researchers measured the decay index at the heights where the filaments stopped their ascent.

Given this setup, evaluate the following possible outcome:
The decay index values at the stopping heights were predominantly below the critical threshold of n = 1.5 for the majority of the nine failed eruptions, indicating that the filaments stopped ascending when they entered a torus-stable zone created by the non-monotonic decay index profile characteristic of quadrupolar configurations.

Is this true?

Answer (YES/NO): NO